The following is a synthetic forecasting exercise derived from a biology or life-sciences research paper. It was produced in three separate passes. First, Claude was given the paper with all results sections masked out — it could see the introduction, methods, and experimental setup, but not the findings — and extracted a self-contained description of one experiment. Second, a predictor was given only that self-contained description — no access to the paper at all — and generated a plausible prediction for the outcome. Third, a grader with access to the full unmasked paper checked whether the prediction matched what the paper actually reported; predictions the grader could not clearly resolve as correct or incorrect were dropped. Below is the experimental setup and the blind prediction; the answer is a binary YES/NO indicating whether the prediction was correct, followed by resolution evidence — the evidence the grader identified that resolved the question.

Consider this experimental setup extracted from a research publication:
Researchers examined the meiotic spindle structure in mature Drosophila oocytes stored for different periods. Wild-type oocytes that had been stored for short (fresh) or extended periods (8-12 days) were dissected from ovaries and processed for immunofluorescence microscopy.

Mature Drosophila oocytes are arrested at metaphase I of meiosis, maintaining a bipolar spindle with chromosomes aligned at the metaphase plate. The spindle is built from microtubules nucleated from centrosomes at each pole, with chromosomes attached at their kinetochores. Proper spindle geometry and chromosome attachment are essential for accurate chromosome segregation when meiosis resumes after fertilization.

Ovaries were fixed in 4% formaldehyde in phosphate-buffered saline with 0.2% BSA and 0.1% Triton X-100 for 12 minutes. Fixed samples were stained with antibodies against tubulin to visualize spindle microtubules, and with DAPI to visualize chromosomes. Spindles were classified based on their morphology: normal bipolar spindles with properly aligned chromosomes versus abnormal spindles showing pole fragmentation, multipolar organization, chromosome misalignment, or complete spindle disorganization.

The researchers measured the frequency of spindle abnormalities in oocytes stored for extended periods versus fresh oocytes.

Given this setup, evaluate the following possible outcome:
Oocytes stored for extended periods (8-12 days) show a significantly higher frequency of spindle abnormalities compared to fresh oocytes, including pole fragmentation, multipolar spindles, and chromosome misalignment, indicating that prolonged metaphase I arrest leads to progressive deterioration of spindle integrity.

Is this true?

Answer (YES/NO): YES